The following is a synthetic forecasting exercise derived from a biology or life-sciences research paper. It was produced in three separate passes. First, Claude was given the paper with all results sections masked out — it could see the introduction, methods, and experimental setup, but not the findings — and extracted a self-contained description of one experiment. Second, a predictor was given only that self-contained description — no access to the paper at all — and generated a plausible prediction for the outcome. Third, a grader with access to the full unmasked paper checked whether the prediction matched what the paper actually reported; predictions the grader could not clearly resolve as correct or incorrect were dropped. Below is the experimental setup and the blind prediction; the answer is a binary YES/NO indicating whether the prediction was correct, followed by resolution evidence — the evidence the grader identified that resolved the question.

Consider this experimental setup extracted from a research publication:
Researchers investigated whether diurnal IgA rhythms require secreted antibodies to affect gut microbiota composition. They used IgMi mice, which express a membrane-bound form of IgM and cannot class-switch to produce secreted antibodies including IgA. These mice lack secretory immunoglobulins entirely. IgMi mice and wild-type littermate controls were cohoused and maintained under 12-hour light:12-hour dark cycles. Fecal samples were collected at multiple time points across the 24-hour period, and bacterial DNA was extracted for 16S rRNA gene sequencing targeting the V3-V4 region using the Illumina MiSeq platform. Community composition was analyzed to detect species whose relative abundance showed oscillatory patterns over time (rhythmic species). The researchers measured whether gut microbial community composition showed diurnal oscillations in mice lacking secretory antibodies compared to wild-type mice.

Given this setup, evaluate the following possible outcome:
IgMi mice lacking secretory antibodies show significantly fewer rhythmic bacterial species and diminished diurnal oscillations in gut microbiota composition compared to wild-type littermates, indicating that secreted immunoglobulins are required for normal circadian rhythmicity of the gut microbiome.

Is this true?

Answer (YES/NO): NO